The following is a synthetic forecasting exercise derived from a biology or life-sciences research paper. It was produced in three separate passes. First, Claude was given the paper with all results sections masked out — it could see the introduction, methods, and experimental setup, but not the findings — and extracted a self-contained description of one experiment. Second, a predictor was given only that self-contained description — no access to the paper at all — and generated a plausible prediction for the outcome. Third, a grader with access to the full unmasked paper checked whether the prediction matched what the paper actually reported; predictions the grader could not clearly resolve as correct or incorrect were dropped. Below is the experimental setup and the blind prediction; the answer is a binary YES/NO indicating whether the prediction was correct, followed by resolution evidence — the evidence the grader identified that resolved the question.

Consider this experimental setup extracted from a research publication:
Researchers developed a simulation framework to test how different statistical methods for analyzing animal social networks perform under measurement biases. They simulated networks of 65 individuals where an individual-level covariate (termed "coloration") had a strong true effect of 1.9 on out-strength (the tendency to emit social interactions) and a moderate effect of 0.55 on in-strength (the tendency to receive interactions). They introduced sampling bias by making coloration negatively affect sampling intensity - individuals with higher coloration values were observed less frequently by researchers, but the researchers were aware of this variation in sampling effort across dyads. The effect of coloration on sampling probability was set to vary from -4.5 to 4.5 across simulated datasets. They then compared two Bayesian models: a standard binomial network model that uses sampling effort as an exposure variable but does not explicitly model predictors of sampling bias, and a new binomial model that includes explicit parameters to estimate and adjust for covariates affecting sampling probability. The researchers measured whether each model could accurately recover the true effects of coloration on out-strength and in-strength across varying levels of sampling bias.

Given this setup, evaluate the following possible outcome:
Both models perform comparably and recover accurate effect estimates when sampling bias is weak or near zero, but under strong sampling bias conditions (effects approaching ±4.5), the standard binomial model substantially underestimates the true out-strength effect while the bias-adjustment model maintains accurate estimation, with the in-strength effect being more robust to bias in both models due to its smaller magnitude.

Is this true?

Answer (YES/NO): NO